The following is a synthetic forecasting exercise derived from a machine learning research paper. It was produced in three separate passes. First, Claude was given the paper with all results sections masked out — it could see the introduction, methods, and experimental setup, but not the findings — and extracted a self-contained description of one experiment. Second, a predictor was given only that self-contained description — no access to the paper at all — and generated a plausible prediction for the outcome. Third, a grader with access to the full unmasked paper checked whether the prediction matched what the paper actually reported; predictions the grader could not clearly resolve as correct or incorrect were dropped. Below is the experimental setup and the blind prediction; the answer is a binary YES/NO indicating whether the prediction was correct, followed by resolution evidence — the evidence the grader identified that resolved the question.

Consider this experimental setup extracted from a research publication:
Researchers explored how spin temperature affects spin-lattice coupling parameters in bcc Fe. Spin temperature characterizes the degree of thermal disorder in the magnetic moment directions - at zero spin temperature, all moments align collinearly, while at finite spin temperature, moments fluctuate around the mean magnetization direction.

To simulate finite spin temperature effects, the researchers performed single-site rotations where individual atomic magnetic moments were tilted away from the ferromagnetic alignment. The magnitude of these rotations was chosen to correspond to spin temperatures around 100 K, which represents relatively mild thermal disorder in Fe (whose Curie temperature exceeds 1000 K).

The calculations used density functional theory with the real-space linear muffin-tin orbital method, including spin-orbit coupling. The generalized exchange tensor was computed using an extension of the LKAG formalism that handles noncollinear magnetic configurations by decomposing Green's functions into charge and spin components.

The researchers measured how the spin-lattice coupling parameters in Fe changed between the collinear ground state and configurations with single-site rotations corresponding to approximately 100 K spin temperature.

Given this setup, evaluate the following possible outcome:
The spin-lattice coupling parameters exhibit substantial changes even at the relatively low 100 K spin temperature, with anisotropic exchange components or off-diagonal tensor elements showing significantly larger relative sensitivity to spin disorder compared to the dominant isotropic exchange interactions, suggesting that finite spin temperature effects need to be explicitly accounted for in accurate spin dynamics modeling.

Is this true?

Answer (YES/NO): YES